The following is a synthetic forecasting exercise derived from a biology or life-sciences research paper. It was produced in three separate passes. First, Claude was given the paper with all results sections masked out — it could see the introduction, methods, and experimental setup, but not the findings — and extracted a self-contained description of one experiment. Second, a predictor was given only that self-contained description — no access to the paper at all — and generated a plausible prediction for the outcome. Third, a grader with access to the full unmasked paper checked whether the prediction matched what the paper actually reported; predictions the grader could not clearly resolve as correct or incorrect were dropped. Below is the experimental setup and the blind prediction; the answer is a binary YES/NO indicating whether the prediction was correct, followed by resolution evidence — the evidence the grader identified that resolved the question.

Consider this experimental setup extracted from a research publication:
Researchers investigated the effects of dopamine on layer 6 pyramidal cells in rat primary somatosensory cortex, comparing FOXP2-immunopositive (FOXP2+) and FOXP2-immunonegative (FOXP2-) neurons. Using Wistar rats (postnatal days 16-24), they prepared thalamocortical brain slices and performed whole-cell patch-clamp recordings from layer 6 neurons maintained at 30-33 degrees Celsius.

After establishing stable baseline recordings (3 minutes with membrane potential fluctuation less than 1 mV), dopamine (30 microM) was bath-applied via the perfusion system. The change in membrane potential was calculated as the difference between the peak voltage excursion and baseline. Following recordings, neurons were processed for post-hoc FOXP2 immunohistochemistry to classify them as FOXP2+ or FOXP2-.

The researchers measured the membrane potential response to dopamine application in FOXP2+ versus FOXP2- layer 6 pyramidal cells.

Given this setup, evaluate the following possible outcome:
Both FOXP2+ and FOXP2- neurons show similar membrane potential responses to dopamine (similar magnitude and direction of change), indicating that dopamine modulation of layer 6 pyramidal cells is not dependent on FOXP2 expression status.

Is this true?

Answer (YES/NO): NO